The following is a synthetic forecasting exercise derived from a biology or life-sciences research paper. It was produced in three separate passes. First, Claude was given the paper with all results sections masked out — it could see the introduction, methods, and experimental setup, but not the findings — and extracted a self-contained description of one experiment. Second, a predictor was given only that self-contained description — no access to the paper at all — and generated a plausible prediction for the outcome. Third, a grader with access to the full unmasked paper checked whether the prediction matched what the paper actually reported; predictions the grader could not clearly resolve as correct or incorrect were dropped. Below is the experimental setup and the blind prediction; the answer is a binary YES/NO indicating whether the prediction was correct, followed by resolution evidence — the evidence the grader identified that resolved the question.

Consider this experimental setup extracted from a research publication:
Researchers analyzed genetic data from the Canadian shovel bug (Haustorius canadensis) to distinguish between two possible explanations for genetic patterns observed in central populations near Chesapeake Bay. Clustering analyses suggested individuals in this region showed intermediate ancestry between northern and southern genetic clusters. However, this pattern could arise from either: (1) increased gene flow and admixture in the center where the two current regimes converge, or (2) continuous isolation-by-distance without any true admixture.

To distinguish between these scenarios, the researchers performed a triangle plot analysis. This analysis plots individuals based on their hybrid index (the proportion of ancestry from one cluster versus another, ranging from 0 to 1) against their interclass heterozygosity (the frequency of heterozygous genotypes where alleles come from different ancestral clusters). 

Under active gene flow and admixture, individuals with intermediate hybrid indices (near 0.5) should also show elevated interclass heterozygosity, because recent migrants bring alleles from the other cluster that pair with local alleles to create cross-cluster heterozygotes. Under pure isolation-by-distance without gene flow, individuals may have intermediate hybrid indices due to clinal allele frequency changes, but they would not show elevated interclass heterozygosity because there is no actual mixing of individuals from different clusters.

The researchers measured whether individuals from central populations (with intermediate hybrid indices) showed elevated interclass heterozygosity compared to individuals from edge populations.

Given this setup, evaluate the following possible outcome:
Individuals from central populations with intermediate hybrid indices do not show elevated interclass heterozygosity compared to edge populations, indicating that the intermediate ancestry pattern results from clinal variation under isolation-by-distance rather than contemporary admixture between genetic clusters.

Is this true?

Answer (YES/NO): NO